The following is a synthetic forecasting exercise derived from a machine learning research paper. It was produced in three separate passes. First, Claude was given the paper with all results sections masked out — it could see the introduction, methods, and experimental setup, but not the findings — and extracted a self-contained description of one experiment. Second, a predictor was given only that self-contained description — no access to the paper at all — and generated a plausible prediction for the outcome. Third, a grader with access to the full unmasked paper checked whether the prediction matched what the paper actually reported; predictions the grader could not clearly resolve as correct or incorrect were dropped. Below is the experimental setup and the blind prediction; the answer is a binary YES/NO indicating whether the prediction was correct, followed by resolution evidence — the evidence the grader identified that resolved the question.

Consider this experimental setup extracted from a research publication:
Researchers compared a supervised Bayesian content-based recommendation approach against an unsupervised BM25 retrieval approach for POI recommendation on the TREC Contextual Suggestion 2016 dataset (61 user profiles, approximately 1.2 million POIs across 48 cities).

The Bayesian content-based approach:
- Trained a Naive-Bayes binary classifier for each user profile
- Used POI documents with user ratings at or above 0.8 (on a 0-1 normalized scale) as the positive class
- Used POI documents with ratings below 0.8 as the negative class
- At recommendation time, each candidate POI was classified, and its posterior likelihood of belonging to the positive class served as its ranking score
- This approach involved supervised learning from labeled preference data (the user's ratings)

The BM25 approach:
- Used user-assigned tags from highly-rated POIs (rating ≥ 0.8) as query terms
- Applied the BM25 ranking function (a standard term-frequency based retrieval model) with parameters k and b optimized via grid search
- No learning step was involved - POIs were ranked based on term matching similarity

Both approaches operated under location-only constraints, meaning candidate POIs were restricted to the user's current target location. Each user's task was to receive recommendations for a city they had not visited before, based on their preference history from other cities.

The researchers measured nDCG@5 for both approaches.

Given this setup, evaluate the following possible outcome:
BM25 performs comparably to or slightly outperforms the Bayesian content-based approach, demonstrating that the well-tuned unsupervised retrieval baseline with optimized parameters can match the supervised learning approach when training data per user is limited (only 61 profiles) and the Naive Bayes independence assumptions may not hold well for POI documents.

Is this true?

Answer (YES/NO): NO